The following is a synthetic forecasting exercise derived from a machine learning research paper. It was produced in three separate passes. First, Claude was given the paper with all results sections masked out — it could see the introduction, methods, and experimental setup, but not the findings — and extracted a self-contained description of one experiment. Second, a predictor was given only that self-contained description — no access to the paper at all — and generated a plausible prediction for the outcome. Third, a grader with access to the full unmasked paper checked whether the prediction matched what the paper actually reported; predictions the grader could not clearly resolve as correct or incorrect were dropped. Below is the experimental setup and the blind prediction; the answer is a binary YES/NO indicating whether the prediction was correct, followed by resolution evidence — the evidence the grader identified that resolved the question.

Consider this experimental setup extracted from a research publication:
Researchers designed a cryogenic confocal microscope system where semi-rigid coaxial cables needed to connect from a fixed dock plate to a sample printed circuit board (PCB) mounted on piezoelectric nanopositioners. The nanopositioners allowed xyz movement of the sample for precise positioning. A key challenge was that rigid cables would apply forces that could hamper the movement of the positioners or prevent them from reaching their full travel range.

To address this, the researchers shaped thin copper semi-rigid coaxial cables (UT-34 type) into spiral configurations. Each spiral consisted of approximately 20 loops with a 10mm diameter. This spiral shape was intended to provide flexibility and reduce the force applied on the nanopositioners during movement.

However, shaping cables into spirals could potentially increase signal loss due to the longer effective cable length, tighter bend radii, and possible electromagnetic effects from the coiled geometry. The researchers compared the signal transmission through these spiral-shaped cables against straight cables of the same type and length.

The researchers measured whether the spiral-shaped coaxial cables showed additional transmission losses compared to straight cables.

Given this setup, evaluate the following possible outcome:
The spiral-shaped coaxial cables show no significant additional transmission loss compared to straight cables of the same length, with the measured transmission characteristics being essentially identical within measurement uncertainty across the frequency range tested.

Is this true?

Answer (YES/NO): YES